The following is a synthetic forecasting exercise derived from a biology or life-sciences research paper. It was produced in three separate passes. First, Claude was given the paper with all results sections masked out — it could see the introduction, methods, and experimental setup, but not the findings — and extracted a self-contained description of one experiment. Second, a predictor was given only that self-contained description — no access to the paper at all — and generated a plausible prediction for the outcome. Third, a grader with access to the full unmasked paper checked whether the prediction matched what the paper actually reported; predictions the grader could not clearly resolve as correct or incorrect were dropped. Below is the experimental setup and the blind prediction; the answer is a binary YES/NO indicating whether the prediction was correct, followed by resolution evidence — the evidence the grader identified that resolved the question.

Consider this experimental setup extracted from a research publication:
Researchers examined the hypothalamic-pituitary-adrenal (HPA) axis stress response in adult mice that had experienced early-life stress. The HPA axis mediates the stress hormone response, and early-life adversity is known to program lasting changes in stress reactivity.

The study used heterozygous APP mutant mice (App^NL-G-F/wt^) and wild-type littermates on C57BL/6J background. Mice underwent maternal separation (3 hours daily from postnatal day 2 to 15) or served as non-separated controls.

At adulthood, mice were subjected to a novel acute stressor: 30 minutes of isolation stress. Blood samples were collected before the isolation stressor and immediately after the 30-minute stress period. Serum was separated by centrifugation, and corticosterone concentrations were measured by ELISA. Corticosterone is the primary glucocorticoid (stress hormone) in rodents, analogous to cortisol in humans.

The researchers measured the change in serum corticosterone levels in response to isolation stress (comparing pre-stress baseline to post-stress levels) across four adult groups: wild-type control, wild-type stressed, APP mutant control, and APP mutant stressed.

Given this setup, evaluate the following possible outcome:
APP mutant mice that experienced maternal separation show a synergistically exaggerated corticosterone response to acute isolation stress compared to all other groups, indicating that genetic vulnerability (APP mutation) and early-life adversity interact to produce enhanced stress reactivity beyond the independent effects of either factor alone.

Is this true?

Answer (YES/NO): NO